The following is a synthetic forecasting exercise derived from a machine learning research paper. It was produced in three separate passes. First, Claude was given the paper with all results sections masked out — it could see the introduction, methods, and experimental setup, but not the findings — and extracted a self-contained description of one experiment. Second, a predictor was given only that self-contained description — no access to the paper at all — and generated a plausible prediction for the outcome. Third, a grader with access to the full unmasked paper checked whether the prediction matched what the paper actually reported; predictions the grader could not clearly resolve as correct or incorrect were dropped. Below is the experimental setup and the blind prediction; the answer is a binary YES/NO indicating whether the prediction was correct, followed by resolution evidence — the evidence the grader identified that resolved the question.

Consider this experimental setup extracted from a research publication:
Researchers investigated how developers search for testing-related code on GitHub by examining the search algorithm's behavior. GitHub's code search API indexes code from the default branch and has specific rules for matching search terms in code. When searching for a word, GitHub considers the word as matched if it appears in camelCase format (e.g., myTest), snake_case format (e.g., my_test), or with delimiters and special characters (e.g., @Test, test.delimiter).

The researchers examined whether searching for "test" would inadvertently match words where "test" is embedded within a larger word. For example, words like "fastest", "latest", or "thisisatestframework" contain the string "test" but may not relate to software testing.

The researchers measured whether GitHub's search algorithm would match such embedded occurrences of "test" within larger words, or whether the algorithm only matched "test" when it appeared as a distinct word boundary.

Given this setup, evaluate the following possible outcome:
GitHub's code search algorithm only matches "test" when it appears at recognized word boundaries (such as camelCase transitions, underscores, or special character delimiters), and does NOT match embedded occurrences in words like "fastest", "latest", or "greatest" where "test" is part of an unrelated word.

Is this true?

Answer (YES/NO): YES